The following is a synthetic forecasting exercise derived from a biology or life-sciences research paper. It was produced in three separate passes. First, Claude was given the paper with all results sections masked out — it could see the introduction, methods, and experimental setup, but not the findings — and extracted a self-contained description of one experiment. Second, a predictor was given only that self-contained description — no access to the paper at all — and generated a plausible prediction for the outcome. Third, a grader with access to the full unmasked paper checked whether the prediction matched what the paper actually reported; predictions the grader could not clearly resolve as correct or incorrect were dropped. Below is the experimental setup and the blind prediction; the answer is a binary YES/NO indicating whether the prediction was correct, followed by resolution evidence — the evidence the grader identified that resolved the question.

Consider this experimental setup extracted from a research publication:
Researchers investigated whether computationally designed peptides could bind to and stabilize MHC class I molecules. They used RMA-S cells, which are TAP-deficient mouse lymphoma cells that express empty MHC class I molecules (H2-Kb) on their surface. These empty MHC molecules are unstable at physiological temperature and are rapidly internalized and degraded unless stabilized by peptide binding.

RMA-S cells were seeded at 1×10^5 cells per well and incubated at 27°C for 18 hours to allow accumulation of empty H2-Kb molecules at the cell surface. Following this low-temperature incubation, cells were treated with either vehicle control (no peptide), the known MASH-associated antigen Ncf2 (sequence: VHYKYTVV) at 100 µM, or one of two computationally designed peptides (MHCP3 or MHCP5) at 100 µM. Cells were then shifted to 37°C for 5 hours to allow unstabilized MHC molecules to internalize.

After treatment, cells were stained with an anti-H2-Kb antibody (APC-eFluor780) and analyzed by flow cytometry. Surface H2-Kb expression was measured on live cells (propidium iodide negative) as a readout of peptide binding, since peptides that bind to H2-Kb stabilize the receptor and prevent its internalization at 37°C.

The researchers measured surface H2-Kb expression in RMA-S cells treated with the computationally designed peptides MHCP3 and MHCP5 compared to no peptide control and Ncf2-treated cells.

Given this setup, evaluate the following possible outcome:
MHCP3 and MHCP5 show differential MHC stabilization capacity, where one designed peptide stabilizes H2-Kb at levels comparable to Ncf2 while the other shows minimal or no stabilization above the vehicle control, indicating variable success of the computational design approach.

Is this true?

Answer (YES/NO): NO